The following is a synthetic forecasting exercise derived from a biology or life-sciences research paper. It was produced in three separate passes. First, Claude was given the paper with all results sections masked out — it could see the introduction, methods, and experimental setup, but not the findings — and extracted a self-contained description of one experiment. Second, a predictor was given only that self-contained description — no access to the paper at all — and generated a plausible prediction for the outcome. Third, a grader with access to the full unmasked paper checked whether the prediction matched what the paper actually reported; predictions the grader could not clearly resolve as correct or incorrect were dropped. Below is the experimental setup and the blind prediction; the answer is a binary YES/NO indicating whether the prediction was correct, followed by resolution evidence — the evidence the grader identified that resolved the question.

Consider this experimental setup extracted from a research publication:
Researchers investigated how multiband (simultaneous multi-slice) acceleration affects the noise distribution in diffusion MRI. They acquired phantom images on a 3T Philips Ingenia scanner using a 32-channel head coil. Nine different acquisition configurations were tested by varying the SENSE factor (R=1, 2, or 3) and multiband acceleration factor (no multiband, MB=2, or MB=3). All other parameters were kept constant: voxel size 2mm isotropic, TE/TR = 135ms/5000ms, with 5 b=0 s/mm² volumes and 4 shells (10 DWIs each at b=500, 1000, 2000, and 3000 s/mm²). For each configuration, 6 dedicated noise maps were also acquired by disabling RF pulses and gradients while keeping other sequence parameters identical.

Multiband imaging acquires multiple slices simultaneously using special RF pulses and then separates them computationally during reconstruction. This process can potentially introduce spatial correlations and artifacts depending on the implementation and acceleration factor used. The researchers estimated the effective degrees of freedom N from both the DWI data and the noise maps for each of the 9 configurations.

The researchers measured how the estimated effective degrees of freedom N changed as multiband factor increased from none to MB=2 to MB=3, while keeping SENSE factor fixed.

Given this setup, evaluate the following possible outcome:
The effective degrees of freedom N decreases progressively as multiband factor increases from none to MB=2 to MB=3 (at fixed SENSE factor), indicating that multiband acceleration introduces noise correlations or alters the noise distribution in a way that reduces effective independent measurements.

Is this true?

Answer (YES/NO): NO